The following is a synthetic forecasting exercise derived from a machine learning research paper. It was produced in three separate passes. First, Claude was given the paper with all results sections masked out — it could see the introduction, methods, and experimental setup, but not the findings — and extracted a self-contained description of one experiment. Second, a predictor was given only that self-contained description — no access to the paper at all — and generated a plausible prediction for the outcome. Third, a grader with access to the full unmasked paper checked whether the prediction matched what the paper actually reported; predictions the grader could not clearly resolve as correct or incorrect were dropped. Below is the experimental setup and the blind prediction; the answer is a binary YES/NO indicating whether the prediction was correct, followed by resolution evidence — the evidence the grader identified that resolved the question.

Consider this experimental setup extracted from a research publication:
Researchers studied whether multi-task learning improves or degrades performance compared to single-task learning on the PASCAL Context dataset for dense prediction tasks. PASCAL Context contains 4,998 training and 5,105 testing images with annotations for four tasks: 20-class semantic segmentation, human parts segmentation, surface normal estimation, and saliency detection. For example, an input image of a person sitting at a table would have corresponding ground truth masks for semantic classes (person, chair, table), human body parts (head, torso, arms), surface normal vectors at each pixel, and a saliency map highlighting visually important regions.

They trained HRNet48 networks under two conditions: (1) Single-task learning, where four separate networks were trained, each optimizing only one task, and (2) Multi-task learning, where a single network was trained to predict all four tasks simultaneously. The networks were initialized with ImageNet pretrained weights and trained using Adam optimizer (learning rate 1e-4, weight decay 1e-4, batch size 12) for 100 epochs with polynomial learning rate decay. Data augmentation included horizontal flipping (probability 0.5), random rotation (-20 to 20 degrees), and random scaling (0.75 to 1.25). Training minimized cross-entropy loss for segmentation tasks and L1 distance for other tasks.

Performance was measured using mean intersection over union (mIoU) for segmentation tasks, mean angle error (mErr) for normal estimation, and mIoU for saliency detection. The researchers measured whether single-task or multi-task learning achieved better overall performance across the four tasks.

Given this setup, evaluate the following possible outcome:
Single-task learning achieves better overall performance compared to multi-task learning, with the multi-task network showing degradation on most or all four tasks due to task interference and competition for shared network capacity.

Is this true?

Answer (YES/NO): YES